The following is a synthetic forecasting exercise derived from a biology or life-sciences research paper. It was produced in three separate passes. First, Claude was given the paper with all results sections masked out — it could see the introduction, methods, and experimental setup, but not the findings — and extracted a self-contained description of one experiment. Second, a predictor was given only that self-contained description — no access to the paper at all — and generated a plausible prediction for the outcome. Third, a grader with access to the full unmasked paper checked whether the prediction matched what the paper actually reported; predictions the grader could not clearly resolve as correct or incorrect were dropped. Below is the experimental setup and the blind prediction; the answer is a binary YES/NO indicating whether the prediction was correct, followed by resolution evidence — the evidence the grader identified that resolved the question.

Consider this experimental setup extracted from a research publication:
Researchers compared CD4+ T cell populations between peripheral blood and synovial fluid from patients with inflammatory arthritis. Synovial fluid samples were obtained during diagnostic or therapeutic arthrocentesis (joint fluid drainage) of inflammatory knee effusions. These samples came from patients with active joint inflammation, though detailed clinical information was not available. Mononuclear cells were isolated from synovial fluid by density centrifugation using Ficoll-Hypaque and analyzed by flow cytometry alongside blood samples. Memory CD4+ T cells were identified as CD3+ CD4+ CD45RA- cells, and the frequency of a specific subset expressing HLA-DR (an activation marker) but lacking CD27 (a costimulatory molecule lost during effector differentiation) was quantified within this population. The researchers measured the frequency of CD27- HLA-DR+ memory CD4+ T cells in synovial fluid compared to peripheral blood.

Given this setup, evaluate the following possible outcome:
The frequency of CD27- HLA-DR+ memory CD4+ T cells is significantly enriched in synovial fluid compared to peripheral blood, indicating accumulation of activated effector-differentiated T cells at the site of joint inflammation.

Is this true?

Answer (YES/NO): YES